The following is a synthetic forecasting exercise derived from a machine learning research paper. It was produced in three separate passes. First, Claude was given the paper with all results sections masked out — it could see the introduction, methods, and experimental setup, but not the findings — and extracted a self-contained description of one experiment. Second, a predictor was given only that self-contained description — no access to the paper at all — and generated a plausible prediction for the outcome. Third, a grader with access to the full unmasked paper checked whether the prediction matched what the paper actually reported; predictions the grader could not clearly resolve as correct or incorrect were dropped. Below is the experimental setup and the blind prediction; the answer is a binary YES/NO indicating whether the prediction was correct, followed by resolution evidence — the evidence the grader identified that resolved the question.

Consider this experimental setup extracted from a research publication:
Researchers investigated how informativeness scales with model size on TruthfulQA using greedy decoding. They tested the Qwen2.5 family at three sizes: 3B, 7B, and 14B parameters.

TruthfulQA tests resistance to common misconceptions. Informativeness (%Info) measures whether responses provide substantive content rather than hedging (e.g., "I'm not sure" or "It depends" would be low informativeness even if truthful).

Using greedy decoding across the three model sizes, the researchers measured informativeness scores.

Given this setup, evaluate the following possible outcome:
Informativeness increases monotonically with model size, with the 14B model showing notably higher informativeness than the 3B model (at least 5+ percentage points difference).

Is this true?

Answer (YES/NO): NO